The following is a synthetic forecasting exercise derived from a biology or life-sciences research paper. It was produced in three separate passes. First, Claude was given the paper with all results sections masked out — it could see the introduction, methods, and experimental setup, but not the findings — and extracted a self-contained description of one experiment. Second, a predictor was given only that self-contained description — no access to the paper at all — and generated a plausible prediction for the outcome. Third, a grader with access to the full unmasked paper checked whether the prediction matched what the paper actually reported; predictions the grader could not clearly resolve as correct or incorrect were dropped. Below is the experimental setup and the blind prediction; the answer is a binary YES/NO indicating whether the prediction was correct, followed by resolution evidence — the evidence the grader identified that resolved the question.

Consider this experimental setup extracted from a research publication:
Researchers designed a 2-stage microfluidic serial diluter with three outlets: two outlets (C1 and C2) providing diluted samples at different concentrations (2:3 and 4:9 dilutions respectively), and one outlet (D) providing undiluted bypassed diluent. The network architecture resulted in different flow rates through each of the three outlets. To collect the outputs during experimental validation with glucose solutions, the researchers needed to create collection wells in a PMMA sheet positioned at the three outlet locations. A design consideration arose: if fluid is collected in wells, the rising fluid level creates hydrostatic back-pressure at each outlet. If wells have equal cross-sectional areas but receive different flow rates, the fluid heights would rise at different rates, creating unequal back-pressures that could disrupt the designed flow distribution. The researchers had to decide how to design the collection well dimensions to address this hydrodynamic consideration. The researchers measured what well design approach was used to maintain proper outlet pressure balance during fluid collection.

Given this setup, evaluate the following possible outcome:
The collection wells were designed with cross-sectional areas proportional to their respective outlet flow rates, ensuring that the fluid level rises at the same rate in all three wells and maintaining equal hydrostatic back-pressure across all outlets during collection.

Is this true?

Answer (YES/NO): YES